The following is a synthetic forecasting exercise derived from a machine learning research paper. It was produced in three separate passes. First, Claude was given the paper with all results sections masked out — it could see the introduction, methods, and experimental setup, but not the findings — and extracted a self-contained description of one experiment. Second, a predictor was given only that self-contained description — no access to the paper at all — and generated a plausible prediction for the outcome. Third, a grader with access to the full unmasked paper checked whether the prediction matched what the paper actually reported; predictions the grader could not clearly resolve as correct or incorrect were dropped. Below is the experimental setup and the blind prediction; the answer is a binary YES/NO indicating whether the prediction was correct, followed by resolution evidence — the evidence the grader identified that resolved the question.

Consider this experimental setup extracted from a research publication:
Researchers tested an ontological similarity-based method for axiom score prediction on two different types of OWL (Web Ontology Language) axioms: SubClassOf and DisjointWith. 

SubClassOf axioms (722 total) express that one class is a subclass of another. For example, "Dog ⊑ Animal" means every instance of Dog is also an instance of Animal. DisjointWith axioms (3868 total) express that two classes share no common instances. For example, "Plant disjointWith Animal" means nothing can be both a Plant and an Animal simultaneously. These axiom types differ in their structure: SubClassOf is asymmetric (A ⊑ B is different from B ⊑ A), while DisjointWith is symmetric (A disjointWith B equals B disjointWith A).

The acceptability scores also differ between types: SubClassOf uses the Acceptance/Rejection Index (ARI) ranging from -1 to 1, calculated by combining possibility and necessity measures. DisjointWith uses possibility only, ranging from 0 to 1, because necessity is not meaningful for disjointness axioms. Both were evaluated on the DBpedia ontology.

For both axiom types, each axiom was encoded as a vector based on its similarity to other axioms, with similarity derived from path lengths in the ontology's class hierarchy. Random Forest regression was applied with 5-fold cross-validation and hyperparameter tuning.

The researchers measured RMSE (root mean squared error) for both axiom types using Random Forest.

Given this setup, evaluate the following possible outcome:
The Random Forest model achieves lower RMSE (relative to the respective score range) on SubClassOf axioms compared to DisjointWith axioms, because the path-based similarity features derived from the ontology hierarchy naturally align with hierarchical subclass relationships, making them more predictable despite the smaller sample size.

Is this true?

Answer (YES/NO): YES